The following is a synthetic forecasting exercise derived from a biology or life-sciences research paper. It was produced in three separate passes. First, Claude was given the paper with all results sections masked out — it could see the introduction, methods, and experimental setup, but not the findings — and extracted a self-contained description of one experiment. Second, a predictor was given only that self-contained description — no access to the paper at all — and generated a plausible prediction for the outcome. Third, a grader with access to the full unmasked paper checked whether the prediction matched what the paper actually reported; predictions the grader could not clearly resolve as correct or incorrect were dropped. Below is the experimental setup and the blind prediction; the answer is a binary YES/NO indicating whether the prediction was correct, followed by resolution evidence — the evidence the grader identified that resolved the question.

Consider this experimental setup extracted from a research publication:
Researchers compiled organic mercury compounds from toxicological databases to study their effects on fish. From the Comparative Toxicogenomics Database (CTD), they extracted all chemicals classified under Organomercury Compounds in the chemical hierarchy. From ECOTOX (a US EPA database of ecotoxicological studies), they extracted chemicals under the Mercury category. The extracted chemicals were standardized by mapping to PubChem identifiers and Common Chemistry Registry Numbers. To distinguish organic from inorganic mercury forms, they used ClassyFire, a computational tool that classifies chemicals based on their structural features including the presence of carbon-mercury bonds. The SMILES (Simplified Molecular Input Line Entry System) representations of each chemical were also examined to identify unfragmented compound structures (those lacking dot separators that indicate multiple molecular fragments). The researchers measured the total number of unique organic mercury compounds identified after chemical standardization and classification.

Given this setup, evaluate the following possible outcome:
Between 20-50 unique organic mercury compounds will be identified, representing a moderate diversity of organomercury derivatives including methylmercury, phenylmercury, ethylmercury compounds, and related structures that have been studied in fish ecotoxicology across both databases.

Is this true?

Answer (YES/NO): NO